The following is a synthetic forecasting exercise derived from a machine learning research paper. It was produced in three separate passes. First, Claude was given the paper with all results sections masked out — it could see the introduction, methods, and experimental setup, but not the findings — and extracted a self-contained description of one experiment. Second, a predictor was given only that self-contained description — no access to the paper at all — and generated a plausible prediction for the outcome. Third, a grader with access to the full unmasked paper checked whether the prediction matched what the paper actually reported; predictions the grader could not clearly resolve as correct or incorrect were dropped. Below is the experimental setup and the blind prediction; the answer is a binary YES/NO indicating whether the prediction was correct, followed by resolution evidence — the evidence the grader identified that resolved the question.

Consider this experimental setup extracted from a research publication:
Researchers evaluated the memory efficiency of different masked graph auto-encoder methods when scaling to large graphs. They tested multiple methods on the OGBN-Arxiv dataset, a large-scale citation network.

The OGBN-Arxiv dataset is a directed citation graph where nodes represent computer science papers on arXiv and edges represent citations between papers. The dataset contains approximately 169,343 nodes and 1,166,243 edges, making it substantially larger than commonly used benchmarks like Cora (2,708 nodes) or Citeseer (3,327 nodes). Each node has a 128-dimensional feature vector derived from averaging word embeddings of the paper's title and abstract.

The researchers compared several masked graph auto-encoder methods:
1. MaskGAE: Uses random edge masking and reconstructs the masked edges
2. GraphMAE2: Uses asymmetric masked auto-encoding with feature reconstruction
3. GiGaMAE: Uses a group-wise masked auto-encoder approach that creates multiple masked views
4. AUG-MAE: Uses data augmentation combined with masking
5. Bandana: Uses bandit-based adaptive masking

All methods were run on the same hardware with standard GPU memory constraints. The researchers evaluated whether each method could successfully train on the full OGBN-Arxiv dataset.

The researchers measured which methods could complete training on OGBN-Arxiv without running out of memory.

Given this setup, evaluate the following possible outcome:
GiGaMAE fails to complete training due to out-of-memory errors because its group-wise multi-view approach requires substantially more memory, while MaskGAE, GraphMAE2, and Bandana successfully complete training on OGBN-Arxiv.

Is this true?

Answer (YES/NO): YES